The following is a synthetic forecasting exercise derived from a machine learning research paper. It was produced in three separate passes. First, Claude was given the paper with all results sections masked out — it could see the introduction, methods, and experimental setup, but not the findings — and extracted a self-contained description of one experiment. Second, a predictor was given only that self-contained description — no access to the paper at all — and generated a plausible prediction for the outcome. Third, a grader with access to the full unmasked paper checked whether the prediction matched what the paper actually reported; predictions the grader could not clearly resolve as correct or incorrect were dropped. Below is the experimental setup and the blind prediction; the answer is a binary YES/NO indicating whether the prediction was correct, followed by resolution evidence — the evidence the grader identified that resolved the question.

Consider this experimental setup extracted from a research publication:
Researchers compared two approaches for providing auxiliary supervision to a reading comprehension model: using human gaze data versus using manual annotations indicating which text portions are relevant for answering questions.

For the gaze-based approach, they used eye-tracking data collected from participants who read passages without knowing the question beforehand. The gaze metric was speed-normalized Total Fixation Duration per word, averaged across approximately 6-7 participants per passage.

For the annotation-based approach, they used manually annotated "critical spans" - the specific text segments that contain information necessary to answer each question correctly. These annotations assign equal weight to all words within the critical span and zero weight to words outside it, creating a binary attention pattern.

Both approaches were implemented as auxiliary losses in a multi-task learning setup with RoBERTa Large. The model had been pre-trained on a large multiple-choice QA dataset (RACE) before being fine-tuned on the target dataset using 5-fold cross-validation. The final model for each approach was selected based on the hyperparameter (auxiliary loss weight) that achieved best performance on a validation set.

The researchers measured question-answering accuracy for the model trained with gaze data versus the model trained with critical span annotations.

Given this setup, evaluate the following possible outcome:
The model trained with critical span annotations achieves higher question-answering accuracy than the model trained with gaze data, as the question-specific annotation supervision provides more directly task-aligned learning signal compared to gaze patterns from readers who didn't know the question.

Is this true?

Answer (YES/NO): NO